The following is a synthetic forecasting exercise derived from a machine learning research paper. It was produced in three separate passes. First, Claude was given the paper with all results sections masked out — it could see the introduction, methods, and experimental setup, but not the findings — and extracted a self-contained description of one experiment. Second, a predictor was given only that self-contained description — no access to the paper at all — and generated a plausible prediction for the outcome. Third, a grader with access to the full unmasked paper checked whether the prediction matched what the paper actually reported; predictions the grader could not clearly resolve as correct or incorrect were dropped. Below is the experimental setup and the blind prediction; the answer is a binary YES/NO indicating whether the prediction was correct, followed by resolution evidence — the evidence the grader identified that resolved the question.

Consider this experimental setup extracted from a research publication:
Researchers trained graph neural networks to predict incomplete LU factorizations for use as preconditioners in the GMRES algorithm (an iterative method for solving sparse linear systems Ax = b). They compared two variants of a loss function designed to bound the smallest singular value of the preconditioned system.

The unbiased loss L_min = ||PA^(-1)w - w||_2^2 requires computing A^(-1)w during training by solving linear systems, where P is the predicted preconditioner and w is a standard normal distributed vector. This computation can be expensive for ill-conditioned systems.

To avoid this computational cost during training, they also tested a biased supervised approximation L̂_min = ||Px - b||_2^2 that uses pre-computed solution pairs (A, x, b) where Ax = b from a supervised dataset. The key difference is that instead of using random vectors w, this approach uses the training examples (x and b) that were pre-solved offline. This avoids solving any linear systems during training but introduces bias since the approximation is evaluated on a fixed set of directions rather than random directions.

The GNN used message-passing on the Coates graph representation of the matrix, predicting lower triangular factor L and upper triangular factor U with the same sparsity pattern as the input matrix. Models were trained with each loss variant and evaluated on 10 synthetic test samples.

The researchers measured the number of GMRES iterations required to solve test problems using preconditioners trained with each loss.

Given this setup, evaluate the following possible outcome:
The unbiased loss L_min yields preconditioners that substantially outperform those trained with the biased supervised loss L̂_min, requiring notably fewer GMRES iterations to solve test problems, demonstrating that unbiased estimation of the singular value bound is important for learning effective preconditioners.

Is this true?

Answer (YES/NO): YES